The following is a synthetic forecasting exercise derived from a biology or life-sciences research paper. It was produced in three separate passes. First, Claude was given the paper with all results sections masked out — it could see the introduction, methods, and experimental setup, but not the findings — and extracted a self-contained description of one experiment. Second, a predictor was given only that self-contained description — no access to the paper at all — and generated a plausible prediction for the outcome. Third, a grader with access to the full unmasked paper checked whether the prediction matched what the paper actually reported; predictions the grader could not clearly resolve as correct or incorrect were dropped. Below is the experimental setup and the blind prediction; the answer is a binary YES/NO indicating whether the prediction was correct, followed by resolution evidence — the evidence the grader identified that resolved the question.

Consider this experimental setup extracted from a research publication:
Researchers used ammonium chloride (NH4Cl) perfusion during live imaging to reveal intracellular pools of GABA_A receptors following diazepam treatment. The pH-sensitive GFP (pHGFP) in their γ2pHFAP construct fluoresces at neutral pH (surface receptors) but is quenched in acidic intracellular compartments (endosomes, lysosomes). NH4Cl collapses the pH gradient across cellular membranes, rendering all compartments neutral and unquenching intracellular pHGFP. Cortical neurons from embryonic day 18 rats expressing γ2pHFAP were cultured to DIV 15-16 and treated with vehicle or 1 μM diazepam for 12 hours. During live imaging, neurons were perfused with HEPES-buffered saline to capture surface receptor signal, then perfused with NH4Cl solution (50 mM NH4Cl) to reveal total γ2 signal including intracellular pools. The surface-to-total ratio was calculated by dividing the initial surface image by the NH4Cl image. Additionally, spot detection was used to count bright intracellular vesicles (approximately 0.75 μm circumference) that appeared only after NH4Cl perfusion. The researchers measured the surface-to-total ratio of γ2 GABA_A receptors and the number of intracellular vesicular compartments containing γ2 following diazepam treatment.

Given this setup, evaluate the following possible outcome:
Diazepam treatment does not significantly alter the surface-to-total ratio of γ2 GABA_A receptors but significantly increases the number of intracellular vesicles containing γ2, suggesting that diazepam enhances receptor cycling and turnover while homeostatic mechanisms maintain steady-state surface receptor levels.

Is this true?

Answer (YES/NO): YES